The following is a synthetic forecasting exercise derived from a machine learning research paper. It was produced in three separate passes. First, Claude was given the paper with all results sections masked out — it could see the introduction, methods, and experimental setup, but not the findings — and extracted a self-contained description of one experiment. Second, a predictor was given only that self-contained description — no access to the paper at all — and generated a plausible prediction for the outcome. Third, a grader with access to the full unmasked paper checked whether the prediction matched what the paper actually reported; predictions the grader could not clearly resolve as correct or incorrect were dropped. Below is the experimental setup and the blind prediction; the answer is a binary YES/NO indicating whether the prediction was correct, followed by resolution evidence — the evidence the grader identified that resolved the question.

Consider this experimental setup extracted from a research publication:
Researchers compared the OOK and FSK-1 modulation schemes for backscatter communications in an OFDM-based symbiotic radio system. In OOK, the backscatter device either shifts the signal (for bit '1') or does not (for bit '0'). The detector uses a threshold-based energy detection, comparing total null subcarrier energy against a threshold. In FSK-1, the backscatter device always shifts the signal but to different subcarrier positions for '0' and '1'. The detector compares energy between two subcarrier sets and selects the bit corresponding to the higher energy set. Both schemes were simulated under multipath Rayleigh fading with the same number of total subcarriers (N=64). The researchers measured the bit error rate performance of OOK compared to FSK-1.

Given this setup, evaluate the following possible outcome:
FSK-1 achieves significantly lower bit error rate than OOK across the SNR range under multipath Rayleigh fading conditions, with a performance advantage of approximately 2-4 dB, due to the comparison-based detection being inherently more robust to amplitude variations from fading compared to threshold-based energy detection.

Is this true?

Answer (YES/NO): NO